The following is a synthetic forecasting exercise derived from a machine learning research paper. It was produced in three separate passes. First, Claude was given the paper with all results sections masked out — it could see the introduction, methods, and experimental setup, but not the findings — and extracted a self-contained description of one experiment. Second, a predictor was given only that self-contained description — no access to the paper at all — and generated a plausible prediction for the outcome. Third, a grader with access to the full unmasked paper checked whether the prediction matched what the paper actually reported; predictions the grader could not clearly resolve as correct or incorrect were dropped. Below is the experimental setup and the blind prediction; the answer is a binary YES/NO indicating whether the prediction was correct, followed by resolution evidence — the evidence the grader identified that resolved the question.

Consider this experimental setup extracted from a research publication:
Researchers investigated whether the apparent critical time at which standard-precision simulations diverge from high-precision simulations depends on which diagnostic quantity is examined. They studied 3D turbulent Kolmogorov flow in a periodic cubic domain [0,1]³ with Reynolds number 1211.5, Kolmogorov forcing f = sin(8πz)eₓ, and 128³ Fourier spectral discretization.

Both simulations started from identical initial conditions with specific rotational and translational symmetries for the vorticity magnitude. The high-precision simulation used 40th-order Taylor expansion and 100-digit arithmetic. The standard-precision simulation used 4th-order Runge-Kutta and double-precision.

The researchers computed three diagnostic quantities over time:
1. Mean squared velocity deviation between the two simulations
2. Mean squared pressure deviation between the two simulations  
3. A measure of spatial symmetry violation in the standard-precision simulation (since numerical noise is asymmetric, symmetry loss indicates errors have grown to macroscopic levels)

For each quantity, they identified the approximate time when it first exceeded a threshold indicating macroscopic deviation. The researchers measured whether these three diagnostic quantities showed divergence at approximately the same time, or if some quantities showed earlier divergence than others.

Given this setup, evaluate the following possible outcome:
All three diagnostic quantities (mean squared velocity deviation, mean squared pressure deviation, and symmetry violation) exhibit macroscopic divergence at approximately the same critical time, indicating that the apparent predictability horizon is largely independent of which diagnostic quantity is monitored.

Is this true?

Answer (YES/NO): NO